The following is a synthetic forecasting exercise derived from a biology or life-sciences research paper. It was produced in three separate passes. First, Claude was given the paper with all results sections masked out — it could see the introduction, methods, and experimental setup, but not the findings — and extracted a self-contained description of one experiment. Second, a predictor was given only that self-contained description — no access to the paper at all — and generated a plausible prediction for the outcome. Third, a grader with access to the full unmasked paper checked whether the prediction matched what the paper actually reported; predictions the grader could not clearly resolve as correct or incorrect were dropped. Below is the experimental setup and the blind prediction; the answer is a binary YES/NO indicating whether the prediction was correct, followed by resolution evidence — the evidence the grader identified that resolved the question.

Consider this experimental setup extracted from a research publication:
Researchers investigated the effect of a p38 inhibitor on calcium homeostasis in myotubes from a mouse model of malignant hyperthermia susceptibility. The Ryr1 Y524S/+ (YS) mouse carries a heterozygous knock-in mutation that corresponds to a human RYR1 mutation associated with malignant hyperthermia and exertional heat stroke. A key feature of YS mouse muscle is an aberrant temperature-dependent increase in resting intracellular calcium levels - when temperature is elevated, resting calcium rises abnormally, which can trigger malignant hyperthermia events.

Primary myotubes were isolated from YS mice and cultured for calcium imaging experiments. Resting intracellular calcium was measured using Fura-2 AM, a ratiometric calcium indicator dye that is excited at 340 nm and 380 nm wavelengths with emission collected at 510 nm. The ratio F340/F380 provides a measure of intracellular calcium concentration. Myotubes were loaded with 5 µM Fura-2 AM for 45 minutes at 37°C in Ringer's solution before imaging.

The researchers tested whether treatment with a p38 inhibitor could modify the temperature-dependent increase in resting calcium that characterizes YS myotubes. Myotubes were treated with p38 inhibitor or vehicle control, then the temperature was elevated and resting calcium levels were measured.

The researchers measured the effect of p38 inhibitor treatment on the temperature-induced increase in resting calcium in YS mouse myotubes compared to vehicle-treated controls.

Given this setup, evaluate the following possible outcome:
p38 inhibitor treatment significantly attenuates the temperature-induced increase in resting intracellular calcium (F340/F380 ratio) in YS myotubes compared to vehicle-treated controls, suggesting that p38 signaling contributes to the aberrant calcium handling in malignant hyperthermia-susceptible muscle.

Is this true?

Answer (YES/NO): YES